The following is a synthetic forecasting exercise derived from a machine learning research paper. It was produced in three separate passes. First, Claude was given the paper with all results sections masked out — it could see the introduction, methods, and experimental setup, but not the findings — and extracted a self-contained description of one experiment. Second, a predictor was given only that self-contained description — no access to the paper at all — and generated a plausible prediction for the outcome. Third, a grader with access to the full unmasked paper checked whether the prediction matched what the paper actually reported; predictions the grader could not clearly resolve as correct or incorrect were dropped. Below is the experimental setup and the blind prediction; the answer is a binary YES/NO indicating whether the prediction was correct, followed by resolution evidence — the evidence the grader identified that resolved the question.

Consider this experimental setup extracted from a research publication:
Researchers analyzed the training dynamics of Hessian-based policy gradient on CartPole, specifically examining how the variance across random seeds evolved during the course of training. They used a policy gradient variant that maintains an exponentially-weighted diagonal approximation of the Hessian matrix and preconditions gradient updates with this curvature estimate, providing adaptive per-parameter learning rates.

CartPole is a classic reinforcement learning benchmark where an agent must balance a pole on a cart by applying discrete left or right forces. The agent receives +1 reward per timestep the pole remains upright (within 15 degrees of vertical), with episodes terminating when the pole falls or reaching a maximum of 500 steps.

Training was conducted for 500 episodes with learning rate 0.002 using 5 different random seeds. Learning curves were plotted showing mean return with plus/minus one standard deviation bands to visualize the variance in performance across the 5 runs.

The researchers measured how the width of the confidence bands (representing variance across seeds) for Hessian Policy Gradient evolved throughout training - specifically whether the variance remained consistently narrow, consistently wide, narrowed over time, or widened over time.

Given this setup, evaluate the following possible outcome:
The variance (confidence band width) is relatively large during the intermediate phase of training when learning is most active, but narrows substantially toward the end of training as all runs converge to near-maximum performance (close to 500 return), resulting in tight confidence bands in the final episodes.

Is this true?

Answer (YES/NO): NO